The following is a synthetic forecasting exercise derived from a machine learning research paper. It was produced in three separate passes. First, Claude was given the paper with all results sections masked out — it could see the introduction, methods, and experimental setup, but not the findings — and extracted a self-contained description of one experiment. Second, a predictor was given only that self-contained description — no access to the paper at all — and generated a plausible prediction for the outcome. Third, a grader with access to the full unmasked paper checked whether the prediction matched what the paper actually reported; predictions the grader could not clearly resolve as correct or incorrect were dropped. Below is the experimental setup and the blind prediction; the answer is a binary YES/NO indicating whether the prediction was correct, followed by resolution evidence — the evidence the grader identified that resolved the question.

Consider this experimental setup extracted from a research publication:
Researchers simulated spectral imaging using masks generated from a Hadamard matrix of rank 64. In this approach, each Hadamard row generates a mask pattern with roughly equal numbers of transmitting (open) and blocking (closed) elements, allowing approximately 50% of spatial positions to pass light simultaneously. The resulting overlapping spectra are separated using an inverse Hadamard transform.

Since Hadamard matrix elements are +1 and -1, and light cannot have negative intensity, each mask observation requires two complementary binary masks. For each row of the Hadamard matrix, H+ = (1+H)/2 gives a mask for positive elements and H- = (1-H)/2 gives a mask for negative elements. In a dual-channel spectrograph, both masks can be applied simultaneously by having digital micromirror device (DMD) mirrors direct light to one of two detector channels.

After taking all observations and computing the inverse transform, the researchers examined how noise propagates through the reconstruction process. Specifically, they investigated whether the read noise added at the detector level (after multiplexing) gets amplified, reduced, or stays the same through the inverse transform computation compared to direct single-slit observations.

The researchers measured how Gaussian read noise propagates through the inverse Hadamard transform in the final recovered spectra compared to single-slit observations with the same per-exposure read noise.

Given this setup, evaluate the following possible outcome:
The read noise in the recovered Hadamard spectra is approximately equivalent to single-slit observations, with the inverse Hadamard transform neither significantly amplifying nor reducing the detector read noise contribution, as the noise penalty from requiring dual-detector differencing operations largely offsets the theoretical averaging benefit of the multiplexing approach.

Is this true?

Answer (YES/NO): NO